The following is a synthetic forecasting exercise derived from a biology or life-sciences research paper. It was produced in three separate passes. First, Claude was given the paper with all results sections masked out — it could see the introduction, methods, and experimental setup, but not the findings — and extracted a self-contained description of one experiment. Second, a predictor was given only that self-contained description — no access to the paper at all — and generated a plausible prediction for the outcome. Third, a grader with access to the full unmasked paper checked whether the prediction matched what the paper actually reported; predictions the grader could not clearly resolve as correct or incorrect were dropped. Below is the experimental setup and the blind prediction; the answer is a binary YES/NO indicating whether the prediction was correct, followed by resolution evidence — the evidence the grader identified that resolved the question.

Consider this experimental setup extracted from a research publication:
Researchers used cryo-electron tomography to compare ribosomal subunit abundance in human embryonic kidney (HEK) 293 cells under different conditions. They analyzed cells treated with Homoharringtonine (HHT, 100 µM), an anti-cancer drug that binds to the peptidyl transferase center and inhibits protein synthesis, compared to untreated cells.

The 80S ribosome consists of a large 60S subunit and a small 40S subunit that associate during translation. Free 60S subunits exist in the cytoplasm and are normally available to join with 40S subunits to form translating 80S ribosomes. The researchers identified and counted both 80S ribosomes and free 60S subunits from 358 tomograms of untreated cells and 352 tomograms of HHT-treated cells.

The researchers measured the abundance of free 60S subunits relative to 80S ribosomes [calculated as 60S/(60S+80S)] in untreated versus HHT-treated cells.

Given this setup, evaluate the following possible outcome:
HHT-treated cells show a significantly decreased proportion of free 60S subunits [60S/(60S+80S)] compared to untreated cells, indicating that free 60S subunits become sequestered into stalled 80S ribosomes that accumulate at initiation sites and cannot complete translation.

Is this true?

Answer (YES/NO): NO